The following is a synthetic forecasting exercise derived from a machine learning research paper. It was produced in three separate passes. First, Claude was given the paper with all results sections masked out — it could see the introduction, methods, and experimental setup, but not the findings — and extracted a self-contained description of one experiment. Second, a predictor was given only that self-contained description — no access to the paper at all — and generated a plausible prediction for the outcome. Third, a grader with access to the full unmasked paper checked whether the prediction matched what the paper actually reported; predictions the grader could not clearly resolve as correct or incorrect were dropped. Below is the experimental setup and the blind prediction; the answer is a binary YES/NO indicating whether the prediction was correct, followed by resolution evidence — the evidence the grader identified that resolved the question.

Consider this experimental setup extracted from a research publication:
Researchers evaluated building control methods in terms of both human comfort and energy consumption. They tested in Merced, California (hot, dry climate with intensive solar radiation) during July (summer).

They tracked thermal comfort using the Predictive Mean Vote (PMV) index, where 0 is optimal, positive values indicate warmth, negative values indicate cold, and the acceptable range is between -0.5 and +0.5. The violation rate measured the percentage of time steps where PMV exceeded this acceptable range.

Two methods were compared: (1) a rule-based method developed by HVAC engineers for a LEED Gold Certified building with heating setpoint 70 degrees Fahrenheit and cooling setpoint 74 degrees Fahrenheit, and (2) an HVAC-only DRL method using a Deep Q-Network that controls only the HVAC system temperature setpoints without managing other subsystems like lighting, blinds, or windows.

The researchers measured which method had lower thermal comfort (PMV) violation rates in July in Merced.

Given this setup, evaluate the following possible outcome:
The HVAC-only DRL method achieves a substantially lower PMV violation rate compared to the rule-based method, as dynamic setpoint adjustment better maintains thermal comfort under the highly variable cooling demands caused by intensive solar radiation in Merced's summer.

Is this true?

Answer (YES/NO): NO